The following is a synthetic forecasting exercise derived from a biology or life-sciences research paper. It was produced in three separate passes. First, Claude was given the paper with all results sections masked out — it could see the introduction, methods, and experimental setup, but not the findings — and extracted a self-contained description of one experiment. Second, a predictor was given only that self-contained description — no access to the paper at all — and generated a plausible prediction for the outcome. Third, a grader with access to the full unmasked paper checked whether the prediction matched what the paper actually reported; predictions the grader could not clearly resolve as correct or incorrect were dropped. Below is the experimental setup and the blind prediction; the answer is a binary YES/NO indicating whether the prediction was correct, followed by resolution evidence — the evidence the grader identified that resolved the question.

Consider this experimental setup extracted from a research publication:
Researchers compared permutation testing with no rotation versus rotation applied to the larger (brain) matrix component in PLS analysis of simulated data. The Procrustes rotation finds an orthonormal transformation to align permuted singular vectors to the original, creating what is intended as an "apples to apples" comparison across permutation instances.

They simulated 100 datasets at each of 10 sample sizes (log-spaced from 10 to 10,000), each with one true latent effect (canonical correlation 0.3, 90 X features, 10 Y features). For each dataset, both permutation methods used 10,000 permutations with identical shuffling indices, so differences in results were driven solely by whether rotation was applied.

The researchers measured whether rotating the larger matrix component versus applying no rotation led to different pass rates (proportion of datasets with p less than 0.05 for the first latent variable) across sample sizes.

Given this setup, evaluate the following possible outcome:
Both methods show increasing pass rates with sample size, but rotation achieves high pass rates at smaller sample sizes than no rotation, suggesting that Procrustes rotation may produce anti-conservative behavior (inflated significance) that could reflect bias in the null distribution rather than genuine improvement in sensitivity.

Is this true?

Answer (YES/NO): YES